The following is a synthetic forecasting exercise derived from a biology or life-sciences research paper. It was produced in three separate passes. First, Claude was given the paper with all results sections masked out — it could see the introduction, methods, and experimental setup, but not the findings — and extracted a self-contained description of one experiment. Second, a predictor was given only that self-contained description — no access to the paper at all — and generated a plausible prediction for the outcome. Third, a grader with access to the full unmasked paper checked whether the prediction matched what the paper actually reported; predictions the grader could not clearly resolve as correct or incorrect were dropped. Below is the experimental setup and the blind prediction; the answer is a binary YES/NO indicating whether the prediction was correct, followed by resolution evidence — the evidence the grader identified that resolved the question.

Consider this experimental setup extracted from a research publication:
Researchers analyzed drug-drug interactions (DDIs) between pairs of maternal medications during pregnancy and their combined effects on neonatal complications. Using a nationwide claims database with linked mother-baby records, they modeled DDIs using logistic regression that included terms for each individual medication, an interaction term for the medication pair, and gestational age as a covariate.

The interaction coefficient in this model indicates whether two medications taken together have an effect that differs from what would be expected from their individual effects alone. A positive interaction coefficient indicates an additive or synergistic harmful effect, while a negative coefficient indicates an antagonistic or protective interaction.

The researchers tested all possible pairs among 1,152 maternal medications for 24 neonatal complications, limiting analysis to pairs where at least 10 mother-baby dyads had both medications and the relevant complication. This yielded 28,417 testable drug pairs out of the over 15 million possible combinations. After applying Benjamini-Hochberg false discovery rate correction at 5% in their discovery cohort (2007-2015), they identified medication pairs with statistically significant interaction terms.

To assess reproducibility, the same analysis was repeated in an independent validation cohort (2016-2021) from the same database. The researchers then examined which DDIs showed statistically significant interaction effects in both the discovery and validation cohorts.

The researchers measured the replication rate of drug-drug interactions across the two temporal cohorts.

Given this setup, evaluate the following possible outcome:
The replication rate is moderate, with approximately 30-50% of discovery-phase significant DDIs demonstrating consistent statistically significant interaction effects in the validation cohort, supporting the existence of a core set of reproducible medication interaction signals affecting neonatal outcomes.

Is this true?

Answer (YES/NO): NO